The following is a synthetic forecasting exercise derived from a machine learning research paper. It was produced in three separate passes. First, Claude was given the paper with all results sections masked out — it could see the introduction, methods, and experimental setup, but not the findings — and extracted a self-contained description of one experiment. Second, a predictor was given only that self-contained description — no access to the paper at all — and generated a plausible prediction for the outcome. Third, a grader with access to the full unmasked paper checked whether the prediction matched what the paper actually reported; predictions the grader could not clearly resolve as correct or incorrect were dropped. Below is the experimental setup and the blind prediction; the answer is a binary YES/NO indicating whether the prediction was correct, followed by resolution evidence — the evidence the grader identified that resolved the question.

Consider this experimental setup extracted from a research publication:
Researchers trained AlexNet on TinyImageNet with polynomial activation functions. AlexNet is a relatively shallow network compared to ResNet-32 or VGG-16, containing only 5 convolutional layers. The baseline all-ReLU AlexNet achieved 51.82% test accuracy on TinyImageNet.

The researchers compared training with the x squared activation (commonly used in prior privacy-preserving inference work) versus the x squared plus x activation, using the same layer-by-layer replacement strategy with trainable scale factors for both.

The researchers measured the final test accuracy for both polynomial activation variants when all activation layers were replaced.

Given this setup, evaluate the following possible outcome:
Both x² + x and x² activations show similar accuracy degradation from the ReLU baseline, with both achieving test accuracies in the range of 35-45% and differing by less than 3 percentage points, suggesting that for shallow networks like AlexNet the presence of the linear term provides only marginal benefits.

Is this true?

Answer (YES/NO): NO